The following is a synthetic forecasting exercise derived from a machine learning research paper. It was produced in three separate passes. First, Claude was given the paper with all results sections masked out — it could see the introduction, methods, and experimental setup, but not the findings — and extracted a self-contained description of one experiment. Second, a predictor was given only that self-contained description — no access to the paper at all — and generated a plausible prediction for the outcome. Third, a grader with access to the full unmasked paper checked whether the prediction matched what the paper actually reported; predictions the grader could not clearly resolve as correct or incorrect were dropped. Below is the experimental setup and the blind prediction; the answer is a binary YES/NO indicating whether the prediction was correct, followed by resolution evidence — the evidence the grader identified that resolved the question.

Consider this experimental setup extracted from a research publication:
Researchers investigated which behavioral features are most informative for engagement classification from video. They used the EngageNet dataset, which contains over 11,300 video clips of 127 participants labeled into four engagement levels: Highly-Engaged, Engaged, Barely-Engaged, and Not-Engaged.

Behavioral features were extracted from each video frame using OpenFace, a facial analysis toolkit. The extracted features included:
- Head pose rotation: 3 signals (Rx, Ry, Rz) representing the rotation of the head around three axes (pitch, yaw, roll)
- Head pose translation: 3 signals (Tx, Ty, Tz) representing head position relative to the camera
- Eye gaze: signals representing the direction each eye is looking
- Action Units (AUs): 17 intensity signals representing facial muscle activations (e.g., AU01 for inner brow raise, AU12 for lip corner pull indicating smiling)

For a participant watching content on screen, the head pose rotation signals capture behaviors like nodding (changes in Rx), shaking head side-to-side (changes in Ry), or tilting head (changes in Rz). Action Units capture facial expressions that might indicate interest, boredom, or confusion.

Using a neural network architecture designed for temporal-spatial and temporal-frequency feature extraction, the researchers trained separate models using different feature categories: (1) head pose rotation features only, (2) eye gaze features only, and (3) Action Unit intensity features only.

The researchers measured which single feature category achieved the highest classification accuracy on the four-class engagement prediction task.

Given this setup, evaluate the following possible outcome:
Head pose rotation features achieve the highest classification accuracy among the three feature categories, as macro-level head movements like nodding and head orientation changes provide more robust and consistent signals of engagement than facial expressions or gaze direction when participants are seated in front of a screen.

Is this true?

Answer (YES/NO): YES